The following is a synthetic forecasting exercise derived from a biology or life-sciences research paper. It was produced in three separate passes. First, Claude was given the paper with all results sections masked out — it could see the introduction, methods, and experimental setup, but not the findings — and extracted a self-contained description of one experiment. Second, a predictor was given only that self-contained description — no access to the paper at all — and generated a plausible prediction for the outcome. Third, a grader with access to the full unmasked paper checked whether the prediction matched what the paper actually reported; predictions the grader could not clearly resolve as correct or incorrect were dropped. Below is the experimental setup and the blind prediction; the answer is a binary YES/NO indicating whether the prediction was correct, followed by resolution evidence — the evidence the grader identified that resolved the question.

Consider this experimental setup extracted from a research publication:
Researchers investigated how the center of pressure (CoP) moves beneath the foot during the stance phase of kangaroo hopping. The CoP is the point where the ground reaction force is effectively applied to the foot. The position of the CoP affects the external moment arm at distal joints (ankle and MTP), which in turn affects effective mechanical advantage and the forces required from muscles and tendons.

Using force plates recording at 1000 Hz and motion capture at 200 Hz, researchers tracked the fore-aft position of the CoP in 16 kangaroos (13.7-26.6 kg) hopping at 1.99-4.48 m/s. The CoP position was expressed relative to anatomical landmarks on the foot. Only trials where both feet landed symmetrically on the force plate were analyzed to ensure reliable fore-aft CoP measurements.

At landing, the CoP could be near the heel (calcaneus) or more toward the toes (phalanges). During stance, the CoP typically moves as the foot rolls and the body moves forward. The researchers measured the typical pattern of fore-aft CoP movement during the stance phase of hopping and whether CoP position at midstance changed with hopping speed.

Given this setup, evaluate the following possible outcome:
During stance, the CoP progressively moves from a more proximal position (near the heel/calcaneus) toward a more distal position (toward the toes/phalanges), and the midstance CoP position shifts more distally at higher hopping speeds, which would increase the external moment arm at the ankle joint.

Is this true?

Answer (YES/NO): NO